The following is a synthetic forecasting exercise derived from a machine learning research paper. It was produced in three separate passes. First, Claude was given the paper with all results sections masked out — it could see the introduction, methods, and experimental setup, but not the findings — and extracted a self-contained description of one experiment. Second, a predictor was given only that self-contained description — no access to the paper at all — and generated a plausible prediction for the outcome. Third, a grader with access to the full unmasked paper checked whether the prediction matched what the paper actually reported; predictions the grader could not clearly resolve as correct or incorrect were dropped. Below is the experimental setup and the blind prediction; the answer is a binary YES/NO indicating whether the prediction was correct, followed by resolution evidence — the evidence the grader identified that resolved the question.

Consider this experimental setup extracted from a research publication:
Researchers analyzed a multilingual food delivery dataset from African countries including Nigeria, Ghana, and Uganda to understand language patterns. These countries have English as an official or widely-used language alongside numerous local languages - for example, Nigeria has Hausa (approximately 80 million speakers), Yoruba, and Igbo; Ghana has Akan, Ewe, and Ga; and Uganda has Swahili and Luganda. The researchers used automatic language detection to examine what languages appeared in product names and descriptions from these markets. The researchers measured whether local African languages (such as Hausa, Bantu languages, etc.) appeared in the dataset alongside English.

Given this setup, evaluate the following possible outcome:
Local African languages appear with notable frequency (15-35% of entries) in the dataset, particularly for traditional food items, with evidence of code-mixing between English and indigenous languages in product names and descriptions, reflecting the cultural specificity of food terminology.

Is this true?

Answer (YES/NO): NO